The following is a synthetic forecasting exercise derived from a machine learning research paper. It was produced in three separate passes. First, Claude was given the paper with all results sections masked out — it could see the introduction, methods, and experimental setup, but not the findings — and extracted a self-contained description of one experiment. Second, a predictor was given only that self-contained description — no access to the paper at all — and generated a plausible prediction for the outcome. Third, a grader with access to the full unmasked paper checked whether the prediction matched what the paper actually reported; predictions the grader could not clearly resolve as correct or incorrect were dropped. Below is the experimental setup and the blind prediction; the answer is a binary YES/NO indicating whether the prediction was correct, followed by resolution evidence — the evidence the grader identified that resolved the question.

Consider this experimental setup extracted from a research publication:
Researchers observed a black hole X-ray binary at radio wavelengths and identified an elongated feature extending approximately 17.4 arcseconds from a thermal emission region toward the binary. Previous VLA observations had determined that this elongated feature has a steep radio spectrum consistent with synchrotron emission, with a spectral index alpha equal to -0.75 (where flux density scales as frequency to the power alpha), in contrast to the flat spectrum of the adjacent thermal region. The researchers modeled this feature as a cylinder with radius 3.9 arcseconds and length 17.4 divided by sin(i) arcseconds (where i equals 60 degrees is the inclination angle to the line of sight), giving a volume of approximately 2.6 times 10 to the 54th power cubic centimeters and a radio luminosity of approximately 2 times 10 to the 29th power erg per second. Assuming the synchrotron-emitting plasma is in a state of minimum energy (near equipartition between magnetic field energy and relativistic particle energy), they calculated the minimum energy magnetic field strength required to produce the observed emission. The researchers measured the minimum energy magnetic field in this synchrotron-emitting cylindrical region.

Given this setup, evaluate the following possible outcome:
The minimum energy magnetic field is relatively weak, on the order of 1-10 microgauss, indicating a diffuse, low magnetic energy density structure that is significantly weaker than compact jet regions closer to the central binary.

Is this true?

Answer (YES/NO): NO